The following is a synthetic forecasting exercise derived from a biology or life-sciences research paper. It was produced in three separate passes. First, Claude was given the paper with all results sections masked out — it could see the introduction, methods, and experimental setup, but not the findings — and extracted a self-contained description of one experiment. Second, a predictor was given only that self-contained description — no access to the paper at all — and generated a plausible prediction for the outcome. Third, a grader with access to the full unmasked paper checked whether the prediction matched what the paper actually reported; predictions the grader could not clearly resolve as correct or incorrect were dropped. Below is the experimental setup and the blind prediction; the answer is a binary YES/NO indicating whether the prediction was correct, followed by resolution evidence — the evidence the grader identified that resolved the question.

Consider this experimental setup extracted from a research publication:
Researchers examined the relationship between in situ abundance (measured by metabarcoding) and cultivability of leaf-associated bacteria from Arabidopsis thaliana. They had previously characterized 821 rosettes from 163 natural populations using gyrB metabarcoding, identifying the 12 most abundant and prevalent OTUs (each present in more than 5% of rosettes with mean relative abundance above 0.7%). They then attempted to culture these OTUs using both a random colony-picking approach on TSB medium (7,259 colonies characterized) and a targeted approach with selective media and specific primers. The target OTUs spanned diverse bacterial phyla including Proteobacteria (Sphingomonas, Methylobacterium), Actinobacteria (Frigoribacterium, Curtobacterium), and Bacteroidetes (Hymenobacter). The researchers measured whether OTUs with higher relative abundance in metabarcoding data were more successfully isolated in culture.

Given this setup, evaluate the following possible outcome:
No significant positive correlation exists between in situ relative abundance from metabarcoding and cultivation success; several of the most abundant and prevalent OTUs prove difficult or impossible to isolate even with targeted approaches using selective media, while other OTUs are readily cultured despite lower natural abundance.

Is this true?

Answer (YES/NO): YES